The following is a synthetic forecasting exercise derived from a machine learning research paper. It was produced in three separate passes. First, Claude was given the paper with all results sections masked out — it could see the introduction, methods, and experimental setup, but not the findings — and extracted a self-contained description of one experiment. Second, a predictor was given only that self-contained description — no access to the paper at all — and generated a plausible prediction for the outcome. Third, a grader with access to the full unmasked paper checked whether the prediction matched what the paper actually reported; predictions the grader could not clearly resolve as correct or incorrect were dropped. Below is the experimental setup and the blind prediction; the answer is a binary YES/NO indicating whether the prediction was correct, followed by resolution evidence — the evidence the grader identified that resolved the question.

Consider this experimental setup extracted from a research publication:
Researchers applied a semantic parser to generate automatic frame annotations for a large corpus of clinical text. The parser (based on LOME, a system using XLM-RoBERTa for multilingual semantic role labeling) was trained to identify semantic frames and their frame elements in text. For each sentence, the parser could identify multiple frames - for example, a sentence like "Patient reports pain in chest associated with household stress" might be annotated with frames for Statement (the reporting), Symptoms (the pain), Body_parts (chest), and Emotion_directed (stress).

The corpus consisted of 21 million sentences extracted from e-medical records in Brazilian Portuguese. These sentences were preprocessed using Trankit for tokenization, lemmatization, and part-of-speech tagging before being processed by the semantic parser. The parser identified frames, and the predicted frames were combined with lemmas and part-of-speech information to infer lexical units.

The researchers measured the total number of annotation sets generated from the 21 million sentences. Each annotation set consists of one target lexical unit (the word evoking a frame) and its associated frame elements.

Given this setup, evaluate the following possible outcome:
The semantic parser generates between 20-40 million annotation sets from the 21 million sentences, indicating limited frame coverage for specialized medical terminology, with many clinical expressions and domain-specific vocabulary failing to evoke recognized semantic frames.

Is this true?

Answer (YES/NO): NO